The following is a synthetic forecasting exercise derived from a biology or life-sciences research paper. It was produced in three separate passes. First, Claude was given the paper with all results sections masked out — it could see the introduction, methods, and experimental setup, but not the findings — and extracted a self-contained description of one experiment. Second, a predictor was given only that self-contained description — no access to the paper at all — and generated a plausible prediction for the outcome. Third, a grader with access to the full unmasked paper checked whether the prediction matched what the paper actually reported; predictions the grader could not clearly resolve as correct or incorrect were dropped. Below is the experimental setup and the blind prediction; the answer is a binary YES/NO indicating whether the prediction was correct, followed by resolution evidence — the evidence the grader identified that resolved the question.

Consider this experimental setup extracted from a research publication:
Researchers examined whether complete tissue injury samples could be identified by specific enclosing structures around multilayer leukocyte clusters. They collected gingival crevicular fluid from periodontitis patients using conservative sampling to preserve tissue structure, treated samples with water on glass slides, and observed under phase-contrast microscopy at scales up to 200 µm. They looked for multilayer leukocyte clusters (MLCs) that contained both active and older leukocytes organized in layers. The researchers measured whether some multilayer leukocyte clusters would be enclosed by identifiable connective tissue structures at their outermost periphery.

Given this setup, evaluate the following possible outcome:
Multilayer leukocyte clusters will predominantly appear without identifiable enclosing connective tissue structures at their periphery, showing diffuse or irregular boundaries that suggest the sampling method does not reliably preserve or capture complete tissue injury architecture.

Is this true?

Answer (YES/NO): NO